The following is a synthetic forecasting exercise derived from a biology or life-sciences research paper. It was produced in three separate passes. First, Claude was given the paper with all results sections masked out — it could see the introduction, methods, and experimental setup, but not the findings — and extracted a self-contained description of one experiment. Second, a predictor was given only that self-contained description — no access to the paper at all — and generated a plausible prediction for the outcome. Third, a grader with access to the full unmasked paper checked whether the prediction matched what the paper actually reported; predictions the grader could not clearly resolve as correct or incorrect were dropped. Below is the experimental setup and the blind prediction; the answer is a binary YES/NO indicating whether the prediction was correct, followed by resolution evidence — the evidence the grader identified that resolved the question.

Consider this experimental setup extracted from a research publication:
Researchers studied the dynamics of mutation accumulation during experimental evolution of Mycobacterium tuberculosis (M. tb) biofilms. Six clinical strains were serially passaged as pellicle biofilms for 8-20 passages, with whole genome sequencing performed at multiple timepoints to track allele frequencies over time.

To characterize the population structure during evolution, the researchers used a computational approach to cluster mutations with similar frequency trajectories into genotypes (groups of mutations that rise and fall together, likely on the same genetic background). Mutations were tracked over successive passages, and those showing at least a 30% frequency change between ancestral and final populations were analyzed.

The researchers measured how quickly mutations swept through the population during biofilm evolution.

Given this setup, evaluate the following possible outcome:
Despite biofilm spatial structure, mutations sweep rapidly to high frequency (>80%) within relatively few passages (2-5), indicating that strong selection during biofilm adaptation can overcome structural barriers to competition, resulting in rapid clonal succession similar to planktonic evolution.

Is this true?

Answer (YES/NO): NO